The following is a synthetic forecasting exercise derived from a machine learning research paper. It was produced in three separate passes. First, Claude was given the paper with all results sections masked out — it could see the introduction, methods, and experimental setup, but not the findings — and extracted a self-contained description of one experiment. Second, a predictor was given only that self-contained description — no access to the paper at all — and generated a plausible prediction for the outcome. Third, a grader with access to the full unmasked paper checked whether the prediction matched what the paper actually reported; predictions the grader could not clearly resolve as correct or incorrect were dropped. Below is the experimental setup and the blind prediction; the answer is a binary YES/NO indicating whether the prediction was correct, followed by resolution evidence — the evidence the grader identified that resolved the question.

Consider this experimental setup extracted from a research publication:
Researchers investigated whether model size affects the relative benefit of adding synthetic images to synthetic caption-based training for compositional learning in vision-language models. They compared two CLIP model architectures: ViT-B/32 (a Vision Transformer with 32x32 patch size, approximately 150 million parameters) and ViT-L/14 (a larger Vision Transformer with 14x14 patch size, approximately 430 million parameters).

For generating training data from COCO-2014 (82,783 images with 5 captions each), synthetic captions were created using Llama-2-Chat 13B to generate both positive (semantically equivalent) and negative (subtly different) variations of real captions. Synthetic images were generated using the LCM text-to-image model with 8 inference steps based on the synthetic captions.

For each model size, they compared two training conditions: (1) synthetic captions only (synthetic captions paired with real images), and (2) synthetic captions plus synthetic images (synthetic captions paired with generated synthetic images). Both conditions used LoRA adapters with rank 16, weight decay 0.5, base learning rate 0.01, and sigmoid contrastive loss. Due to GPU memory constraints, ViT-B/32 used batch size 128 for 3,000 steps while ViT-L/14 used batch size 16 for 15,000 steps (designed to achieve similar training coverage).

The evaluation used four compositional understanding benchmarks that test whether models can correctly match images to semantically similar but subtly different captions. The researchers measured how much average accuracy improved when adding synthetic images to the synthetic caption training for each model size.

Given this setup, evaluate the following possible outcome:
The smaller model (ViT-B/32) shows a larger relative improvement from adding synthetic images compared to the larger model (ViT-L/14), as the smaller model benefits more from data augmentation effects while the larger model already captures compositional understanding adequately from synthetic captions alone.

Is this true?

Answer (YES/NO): NO